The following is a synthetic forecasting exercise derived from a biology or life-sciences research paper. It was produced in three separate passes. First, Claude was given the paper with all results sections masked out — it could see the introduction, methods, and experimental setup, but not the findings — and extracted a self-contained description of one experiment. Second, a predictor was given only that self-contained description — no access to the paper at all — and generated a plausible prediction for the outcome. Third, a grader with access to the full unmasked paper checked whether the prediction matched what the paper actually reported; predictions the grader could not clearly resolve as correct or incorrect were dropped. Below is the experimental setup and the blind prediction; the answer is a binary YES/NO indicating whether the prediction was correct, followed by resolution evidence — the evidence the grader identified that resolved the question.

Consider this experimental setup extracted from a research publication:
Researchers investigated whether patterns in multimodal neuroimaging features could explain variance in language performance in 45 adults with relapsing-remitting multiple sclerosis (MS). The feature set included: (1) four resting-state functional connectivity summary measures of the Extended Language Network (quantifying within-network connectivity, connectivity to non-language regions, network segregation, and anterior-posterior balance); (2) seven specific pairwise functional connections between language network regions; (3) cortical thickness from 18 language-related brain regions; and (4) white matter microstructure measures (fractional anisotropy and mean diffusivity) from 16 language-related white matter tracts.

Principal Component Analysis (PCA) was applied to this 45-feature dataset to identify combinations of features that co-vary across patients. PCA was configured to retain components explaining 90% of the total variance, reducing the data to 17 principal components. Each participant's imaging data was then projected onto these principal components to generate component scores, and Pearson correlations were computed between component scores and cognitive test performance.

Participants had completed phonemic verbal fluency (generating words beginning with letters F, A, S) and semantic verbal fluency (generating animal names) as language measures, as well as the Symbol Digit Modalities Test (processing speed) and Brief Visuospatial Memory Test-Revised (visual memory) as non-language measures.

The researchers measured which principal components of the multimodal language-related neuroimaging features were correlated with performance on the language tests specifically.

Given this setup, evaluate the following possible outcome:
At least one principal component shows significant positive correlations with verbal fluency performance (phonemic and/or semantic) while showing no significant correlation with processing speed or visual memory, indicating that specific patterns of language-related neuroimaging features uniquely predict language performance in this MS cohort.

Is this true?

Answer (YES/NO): YES